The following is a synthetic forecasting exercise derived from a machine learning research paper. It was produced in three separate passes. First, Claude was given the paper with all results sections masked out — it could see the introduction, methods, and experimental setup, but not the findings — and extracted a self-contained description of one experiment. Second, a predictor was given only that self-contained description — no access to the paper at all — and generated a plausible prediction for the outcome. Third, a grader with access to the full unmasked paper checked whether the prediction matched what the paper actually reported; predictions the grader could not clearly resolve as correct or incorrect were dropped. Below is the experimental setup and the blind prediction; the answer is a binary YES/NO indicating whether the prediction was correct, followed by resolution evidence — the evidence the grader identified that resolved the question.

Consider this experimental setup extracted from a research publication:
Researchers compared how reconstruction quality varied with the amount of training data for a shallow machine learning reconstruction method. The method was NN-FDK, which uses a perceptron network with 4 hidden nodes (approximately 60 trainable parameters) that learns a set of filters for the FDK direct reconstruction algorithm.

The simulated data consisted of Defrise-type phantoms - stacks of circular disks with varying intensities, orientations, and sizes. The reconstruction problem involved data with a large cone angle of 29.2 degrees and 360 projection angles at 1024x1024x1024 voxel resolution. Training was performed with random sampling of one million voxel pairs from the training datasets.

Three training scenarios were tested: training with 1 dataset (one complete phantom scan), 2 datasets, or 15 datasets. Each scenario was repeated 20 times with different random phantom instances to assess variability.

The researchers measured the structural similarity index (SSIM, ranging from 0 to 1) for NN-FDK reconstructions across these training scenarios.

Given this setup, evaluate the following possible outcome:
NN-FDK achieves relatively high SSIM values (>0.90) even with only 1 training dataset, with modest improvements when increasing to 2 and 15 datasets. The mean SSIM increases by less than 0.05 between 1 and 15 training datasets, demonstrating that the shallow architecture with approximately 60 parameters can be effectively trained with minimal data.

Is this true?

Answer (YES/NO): NO